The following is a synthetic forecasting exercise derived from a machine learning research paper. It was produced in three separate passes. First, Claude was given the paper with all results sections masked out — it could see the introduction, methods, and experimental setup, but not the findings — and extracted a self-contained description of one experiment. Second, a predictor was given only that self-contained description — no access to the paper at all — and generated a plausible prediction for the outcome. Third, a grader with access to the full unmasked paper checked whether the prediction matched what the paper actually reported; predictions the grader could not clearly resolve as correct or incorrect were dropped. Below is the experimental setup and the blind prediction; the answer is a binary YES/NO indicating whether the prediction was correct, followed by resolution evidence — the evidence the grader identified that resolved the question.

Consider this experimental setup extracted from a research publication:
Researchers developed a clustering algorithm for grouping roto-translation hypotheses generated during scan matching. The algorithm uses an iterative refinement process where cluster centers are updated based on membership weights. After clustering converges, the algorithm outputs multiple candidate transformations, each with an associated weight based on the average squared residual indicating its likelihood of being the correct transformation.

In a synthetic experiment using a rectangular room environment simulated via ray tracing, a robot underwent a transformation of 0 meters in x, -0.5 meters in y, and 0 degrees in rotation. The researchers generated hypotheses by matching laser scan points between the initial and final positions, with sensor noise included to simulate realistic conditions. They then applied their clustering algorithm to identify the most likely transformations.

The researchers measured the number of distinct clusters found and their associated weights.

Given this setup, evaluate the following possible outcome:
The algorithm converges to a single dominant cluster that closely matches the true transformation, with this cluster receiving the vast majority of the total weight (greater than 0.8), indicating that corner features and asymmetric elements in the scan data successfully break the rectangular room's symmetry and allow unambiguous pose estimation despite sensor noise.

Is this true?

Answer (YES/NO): NO